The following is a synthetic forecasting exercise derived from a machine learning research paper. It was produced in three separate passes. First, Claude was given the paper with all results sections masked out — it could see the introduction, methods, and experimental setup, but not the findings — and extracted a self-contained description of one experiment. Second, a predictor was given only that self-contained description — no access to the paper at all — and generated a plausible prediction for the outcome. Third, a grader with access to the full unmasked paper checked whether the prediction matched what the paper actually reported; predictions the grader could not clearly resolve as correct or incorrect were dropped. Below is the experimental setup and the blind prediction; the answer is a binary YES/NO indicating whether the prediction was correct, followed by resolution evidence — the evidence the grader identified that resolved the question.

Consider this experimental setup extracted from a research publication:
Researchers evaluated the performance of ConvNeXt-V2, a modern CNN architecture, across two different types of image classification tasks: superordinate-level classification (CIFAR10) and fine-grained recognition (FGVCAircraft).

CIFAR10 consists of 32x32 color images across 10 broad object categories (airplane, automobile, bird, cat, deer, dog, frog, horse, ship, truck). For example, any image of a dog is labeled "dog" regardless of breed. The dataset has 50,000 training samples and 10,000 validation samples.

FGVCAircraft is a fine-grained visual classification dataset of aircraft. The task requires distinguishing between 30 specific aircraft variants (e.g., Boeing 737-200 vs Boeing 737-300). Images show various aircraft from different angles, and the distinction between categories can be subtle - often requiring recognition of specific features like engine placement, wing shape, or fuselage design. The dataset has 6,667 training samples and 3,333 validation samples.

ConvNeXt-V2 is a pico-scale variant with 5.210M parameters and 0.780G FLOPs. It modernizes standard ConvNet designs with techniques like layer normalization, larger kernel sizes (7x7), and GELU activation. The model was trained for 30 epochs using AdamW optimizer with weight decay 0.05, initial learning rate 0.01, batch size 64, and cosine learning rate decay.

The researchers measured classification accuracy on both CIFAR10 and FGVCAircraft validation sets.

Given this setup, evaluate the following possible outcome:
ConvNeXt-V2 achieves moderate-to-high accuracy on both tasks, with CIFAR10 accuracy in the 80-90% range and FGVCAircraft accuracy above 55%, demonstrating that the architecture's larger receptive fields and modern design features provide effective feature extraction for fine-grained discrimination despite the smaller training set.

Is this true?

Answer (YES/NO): NO